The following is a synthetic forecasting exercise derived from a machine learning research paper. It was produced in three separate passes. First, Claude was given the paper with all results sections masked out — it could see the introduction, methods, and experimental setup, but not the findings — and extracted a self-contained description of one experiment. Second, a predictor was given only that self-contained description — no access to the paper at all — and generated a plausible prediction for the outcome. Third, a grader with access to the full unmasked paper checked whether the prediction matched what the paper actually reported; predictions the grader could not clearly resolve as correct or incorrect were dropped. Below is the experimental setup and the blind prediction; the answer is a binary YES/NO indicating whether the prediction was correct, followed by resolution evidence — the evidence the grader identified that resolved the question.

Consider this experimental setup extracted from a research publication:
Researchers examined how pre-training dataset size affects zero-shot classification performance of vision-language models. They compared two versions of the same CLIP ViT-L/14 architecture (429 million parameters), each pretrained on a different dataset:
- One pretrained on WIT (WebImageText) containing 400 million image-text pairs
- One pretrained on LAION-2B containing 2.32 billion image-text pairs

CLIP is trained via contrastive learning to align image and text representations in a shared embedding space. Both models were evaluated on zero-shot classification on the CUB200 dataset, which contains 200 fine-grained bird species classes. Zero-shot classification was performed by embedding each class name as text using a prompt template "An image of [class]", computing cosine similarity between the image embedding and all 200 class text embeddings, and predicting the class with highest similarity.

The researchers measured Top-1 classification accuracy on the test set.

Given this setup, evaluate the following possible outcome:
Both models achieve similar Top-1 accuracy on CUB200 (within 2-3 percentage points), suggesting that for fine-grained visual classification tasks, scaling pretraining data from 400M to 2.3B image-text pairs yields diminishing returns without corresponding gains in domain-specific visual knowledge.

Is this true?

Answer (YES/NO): NO